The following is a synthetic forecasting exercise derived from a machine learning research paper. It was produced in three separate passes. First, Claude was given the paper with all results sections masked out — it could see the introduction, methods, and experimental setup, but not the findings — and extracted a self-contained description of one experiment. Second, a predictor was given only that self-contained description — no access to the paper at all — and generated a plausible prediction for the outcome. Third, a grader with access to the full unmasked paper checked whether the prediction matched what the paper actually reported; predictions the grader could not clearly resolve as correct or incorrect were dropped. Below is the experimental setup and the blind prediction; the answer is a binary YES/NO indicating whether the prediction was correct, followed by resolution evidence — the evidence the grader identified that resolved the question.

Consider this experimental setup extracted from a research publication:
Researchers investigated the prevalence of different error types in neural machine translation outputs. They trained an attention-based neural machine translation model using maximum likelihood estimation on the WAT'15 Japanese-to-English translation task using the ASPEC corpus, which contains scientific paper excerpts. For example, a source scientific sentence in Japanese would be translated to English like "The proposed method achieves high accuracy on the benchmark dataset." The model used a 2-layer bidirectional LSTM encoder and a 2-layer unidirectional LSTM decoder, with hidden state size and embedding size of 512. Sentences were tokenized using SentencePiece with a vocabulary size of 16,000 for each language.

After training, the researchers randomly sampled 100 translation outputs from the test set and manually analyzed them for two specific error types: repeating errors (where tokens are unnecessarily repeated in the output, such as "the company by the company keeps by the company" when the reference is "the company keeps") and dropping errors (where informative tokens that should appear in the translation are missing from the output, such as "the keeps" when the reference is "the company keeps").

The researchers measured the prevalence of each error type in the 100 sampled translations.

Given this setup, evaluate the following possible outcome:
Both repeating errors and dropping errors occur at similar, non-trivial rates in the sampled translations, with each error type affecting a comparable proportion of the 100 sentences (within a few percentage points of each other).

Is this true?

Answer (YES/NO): YES